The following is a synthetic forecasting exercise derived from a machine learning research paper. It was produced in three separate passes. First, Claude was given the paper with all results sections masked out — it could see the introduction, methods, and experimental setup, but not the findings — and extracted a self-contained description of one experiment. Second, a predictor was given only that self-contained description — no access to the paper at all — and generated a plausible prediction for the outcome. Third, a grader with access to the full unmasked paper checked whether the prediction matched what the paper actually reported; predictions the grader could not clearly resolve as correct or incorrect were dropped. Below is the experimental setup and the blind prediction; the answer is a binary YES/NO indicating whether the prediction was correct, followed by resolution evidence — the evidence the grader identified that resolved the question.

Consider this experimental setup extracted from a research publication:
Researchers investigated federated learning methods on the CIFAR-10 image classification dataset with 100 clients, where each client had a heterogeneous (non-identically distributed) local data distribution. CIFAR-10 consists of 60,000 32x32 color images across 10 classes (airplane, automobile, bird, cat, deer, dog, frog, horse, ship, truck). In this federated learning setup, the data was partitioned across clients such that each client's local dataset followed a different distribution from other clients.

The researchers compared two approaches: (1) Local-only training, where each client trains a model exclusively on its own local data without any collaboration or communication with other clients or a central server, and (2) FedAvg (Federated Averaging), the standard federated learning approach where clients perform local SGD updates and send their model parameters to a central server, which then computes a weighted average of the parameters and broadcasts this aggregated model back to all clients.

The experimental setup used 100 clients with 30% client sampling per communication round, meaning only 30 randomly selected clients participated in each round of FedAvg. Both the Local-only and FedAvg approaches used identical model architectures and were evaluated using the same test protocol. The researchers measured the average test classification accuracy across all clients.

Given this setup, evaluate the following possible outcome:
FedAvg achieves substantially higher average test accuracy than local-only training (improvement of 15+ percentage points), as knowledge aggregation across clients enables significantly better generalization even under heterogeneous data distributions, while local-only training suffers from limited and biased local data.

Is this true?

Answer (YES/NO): NO